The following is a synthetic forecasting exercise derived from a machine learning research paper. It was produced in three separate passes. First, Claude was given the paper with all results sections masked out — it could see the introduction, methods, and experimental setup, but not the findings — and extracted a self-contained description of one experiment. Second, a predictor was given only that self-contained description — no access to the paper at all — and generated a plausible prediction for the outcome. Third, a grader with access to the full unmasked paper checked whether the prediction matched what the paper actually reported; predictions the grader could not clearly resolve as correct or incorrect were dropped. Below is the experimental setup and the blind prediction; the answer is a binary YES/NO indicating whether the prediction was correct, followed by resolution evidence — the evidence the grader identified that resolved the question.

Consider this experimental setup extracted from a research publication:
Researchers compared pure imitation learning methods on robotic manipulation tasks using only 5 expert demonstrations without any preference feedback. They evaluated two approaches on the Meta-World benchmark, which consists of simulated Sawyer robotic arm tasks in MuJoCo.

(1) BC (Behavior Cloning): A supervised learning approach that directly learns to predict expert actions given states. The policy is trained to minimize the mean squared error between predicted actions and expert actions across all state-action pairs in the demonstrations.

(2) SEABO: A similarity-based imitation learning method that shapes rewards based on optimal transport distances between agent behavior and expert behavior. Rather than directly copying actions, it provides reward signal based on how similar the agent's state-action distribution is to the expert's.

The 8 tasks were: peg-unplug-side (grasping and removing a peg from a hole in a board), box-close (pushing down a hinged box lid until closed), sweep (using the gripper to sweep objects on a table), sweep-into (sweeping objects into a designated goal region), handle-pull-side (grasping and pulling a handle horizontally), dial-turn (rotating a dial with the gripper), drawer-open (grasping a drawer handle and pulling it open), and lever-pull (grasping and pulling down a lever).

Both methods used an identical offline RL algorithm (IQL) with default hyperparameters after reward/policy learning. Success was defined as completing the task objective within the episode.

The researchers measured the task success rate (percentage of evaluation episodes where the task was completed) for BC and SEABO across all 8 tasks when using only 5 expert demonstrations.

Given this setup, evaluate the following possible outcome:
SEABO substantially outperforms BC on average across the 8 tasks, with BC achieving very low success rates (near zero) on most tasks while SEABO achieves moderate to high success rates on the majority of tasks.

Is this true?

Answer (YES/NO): NO